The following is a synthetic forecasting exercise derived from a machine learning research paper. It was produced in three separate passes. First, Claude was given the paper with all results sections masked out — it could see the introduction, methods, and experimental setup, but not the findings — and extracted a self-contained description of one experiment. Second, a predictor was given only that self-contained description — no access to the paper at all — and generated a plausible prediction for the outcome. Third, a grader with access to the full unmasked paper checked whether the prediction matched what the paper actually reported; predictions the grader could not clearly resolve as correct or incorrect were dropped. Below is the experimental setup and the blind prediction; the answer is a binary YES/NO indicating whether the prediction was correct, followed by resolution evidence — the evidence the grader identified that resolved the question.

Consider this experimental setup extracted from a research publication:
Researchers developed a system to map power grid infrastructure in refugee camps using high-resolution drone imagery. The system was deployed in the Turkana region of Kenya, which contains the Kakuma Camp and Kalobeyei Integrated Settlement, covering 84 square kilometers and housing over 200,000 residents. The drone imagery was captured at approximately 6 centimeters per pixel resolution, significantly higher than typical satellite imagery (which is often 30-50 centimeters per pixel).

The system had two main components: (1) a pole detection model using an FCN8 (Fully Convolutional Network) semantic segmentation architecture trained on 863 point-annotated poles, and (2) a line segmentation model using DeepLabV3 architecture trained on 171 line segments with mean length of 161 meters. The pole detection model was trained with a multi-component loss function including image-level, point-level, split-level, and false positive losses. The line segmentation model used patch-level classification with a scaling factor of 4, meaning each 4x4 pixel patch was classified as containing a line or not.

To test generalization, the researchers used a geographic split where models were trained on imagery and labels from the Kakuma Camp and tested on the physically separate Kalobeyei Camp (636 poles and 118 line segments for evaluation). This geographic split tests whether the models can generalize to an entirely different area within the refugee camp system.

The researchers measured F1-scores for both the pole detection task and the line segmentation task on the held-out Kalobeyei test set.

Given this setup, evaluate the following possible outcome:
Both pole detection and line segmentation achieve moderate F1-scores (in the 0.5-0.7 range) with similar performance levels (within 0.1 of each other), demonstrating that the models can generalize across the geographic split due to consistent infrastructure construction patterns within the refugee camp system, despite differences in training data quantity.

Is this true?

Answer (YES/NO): NO